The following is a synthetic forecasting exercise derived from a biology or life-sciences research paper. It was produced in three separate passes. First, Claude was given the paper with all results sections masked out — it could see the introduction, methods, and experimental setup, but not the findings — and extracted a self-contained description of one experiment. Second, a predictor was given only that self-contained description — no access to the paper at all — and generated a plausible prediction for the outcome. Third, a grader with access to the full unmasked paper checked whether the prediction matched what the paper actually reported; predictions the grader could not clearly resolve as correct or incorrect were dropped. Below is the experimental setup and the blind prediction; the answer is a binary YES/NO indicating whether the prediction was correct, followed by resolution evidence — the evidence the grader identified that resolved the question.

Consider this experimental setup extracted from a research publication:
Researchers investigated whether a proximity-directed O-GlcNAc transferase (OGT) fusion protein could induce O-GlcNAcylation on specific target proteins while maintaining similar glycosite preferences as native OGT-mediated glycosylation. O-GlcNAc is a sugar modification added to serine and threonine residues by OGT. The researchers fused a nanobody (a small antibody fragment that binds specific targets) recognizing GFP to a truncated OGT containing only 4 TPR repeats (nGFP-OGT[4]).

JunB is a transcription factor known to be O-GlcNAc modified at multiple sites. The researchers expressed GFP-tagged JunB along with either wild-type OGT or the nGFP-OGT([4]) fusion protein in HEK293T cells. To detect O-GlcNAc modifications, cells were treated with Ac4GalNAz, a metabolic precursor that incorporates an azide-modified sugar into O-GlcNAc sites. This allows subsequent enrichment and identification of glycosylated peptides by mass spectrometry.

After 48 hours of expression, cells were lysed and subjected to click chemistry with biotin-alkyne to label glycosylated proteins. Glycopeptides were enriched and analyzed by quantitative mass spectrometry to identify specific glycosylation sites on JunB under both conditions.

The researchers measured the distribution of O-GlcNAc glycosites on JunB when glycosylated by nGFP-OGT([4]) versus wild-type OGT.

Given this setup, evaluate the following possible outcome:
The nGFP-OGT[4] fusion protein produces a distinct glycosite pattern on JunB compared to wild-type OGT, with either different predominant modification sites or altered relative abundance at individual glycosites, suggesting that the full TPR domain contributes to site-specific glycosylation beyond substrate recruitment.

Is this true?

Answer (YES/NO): NO